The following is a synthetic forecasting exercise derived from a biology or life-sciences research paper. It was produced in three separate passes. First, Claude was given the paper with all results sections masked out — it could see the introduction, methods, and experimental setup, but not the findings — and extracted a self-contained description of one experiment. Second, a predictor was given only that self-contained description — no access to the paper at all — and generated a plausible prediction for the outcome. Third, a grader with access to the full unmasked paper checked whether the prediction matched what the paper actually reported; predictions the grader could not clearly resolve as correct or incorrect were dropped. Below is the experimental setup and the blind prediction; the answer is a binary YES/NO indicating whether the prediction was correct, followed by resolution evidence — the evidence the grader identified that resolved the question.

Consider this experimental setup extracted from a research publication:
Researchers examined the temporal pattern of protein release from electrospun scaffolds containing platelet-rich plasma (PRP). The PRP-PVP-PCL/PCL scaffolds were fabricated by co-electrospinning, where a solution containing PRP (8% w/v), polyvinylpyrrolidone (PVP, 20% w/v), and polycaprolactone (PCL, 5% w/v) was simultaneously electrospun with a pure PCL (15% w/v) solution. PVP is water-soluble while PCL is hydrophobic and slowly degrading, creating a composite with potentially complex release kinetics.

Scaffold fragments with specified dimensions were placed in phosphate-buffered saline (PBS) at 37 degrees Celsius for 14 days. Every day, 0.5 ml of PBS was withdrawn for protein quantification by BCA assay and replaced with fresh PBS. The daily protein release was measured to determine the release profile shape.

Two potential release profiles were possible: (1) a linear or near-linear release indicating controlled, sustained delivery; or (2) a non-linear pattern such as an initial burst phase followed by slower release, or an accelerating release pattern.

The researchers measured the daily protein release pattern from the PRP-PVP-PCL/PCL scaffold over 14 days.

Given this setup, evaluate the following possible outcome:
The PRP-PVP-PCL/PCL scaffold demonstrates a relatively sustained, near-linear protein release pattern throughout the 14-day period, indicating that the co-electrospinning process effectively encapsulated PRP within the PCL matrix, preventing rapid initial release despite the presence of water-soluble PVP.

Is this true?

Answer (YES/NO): NO